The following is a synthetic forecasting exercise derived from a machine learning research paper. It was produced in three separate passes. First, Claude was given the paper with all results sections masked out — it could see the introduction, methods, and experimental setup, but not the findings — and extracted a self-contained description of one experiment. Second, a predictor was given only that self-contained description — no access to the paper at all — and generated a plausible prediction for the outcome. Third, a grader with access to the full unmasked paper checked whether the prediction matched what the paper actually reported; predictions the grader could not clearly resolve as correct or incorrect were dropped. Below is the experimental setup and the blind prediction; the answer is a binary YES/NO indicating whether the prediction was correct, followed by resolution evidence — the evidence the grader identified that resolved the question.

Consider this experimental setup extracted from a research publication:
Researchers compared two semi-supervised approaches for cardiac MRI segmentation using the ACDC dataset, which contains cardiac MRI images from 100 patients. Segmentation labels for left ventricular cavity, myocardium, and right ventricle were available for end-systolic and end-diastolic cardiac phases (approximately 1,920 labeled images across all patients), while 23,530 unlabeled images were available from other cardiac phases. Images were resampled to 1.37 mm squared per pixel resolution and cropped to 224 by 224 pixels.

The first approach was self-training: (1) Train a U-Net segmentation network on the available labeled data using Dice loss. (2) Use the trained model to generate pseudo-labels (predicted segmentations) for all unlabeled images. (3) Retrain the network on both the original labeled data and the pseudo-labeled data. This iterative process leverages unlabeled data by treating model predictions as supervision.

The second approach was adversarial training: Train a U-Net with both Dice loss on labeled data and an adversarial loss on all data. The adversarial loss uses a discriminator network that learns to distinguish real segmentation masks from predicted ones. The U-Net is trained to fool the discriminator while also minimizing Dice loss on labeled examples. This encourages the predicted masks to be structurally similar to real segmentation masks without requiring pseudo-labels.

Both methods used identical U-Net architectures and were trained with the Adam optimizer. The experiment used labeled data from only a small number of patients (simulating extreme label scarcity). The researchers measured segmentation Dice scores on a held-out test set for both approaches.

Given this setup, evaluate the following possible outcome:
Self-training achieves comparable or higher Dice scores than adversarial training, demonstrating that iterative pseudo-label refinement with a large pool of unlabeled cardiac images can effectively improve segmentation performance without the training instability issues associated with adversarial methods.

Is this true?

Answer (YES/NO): NO